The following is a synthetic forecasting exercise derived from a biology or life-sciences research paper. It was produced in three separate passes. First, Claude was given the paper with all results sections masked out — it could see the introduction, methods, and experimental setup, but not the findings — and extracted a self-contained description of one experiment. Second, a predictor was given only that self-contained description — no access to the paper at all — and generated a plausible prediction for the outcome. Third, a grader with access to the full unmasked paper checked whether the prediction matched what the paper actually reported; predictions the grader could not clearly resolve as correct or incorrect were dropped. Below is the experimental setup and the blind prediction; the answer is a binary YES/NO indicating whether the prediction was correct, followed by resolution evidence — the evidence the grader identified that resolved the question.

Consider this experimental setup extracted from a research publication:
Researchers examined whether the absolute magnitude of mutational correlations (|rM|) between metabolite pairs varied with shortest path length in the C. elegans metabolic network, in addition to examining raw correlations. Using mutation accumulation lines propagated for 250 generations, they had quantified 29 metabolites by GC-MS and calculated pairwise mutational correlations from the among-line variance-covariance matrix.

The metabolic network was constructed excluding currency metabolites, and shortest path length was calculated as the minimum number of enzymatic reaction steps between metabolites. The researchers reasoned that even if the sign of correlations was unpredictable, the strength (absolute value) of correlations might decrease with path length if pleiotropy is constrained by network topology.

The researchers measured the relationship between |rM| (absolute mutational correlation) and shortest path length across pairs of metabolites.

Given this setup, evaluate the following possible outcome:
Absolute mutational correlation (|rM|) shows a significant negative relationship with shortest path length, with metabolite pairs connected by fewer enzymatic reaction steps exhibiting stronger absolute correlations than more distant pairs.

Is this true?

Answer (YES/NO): NO